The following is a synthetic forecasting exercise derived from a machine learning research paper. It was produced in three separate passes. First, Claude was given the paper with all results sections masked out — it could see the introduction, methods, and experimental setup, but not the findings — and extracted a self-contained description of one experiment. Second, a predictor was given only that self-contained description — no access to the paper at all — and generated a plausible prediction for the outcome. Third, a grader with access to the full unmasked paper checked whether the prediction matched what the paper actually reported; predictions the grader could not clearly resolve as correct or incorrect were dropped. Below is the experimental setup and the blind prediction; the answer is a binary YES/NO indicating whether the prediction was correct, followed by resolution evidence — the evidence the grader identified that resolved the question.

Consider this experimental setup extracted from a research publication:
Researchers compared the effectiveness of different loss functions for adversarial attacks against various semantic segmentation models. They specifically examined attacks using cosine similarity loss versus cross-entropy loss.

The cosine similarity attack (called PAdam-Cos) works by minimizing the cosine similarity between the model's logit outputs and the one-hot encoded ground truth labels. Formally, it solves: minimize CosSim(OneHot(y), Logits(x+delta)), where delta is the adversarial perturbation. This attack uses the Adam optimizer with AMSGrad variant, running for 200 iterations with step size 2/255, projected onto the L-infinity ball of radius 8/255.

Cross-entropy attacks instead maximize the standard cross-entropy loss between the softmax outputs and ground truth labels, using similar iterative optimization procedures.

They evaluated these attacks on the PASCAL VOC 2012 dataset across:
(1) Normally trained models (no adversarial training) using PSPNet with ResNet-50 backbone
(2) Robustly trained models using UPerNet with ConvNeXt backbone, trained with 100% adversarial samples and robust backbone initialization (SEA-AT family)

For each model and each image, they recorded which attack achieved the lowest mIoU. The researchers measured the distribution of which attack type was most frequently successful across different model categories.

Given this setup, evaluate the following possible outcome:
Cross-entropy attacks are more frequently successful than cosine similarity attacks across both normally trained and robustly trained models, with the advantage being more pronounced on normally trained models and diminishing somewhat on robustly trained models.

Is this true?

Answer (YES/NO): NO